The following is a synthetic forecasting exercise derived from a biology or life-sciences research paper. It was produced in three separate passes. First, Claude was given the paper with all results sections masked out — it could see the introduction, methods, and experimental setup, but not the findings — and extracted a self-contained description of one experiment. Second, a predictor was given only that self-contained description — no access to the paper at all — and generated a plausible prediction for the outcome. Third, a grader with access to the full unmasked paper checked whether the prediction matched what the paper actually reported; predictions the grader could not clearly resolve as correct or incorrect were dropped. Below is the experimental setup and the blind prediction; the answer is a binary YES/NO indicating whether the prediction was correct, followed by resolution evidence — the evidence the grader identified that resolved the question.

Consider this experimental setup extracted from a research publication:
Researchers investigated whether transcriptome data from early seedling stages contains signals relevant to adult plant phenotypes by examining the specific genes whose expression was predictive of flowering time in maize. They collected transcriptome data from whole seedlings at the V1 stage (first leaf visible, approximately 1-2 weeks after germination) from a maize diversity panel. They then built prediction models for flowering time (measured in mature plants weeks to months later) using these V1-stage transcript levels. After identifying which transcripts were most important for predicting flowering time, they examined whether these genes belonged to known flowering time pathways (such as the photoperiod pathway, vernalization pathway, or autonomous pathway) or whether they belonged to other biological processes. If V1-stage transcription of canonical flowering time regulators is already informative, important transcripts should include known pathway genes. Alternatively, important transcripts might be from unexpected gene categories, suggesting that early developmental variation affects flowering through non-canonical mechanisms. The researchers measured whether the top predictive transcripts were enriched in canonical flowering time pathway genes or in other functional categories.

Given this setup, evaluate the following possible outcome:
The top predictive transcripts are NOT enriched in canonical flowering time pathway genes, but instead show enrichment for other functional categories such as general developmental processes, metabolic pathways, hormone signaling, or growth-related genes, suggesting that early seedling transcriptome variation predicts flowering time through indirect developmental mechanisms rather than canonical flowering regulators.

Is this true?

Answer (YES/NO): NO